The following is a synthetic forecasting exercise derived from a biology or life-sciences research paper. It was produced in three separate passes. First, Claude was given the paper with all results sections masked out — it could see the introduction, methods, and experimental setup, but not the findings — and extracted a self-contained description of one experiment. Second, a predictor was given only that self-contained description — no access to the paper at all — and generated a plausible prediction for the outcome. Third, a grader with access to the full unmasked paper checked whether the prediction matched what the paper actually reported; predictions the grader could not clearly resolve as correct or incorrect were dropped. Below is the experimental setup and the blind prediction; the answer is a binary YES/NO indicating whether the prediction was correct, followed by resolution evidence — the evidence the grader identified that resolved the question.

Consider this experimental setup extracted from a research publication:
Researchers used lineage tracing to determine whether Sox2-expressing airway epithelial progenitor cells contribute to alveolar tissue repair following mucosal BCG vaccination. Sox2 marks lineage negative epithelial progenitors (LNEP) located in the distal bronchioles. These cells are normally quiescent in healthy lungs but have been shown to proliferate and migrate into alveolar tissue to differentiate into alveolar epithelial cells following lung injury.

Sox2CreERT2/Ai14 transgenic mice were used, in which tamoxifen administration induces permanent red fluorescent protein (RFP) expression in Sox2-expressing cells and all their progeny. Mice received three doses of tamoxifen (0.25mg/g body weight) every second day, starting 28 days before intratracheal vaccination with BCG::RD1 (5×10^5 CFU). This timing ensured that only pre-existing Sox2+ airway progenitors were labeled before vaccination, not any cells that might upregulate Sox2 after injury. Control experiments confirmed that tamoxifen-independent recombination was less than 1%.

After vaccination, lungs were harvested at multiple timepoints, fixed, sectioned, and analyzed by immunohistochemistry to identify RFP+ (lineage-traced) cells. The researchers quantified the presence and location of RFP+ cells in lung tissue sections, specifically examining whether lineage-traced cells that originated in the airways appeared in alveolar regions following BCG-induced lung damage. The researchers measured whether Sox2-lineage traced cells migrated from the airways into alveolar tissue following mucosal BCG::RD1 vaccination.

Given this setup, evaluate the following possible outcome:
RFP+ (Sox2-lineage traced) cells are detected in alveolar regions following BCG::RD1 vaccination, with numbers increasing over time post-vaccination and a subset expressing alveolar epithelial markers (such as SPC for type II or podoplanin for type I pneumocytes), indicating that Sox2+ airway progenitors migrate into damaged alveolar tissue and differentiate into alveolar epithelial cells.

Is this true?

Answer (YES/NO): YES